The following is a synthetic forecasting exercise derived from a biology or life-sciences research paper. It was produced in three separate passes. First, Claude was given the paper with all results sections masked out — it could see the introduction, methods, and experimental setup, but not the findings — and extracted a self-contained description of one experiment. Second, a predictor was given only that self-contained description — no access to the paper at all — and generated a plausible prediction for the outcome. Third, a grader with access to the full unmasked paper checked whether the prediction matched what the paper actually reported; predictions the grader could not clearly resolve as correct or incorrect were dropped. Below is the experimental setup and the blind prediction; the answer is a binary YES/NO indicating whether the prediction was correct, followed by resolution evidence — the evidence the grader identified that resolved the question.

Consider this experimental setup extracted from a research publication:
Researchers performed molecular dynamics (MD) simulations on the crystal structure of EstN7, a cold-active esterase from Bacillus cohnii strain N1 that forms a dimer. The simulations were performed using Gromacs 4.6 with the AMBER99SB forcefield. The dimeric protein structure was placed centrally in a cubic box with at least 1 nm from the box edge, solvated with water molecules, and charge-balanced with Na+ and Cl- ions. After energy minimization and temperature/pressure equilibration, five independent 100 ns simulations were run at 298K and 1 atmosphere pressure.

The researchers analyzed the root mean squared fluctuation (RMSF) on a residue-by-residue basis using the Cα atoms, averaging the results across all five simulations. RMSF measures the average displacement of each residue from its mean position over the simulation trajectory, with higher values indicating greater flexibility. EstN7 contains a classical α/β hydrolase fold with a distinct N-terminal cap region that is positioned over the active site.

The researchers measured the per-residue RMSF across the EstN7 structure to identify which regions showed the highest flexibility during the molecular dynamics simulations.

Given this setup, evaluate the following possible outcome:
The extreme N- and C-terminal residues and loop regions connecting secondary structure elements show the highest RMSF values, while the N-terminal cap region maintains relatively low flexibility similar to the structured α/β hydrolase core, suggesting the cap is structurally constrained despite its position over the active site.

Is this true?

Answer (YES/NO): NO